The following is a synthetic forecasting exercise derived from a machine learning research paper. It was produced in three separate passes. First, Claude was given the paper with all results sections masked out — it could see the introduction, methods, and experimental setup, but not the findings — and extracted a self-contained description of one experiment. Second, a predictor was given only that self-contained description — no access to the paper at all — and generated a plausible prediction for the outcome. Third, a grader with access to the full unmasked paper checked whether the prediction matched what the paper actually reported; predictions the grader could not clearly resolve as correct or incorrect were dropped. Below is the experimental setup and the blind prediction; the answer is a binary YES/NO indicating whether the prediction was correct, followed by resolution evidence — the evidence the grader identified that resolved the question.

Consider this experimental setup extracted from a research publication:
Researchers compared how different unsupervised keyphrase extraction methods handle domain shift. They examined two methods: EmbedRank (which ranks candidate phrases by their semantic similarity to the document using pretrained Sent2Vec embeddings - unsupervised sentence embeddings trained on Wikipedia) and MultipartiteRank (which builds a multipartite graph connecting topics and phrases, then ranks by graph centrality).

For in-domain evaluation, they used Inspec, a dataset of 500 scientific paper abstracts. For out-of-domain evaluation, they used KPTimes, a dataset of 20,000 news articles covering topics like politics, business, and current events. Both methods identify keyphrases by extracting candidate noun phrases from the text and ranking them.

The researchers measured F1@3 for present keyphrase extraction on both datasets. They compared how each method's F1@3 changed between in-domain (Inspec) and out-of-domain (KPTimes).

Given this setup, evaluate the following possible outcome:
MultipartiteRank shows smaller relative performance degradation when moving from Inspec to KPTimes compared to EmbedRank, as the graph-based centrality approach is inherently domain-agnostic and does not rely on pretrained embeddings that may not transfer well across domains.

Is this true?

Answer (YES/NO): YES